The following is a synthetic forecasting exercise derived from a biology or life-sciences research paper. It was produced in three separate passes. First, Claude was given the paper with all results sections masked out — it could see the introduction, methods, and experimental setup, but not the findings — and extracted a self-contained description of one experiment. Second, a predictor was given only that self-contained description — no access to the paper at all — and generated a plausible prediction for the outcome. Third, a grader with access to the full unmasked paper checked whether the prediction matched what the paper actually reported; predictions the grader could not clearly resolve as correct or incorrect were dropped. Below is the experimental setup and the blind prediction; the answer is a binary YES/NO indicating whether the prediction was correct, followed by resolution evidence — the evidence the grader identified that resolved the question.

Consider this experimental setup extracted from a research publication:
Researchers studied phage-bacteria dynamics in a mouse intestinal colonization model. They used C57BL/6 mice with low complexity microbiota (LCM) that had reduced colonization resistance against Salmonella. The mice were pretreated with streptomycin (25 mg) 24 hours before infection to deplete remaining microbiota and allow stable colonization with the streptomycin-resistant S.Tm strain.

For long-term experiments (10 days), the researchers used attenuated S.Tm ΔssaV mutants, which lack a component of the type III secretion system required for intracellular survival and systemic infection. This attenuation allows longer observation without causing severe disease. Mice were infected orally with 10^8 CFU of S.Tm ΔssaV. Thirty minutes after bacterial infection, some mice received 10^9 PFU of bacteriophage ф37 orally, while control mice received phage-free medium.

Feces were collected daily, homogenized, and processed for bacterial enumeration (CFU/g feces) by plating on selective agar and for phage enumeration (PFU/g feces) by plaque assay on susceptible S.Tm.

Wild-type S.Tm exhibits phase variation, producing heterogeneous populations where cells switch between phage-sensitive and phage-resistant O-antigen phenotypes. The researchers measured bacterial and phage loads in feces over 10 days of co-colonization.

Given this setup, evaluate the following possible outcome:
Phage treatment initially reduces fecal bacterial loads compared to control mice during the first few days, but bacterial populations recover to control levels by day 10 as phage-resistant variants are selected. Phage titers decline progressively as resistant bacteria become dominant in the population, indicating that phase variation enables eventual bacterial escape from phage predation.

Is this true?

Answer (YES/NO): NO